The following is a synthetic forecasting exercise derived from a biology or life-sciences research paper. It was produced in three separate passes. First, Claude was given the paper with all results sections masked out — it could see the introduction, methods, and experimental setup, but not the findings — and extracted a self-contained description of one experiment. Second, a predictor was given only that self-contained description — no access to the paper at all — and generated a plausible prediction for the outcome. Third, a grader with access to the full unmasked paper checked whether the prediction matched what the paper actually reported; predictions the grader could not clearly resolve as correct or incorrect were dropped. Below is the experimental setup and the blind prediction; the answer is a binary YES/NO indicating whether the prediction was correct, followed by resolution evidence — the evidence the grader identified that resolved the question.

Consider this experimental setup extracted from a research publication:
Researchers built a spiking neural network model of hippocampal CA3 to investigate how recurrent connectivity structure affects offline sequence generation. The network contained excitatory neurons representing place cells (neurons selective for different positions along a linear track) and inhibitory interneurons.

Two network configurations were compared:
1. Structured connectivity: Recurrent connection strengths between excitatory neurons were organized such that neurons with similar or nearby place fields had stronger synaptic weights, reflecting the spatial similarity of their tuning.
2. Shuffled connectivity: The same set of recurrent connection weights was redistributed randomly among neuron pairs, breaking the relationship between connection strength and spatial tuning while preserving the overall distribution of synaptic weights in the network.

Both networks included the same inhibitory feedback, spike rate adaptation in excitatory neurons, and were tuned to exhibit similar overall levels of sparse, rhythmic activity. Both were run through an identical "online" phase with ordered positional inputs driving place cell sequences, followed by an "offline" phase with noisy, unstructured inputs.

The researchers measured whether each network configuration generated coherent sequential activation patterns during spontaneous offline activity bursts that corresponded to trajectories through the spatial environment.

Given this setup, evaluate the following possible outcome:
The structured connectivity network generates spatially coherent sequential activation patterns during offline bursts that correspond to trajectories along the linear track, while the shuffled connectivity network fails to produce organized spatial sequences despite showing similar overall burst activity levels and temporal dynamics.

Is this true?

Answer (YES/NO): YES